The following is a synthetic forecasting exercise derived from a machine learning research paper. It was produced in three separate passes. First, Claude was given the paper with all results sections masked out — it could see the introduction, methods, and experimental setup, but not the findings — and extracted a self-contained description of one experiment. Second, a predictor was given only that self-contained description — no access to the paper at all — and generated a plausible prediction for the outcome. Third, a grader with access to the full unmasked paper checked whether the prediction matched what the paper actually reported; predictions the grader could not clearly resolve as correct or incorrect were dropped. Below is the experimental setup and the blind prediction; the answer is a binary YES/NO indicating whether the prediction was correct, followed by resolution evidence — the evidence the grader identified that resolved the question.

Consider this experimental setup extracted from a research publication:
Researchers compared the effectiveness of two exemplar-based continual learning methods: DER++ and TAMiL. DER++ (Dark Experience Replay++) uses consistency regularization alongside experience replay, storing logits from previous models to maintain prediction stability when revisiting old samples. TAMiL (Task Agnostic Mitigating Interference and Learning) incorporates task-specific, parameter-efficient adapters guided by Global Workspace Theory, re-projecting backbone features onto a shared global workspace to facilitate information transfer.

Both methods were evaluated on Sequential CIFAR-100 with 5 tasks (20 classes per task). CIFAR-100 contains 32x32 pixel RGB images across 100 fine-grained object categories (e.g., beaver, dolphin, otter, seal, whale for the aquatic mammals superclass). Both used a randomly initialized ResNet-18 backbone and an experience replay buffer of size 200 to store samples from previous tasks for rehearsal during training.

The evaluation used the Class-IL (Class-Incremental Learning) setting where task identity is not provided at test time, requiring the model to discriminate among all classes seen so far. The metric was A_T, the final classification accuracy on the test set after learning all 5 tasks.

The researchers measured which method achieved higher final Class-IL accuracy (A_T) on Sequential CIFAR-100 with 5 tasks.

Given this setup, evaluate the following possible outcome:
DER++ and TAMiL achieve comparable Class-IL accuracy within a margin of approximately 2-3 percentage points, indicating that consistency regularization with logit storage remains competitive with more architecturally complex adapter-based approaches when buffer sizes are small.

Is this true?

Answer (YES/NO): NO